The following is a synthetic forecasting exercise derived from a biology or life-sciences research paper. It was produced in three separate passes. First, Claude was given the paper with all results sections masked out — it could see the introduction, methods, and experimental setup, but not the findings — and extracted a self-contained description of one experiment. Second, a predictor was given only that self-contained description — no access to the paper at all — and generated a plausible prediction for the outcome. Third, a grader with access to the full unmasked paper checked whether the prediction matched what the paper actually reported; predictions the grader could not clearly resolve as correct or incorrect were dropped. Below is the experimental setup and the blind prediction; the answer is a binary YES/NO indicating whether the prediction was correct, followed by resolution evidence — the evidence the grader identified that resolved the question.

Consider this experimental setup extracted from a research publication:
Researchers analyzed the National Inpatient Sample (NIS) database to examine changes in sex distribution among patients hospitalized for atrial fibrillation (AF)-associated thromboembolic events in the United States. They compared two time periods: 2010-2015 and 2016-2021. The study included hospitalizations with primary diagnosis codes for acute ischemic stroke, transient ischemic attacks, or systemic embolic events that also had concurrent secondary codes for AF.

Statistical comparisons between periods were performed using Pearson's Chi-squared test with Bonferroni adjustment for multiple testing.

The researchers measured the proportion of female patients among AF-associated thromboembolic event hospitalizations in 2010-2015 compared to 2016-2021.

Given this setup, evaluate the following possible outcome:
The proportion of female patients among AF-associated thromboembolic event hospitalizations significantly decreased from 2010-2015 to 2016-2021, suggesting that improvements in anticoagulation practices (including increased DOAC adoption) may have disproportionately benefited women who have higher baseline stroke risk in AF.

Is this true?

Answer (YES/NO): NO